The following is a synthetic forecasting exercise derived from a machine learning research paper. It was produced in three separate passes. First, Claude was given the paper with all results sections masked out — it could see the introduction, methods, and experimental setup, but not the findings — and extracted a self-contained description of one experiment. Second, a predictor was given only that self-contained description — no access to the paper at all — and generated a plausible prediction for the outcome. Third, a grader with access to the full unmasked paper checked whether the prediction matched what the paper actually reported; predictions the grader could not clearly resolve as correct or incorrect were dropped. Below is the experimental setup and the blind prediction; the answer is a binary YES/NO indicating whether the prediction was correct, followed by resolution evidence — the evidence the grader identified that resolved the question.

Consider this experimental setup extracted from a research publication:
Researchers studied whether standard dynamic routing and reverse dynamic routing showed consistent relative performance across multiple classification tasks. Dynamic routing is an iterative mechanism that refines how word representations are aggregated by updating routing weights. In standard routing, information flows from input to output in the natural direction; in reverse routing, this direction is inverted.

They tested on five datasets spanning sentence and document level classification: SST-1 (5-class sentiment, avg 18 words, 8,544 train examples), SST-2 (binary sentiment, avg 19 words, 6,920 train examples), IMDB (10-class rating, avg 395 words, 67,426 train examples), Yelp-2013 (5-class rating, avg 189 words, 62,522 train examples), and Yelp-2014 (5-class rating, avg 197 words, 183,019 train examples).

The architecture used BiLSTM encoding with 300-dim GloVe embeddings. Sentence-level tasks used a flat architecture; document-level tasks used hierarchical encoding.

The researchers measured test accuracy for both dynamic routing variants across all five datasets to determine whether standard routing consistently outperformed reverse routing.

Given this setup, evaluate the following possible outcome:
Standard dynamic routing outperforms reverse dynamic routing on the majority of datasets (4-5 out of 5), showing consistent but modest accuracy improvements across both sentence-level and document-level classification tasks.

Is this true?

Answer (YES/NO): YES